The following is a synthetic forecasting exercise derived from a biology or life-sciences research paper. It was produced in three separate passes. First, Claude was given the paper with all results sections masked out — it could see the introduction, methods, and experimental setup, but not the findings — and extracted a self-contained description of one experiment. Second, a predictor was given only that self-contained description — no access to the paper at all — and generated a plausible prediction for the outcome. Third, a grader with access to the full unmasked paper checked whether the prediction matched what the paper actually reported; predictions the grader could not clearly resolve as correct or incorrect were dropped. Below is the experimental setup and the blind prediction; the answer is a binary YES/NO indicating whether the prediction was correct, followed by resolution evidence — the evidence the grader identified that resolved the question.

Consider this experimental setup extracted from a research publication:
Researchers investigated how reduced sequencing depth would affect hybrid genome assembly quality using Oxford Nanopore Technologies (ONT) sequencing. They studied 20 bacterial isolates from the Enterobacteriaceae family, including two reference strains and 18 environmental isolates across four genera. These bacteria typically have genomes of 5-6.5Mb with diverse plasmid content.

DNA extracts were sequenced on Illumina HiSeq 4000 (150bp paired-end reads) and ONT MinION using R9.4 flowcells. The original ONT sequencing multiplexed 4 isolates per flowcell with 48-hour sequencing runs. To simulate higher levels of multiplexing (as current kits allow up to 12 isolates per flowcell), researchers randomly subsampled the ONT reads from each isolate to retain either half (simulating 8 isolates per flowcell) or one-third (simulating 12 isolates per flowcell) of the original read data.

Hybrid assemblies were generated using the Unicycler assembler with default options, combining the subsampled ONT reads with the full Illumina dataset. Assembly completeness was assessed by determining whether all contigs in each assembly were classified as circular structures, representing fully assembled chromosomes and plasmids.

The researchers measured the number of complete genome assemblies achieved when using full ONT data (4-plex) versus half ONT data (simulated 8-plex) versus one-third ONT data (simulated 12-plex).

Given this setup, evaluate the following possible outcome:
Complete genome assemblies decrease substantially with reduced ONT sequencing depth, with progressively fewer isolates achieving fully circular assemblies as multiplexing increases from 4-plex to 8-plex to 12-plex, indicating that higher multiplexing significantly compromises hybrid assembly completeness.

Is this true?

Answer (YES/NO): NO